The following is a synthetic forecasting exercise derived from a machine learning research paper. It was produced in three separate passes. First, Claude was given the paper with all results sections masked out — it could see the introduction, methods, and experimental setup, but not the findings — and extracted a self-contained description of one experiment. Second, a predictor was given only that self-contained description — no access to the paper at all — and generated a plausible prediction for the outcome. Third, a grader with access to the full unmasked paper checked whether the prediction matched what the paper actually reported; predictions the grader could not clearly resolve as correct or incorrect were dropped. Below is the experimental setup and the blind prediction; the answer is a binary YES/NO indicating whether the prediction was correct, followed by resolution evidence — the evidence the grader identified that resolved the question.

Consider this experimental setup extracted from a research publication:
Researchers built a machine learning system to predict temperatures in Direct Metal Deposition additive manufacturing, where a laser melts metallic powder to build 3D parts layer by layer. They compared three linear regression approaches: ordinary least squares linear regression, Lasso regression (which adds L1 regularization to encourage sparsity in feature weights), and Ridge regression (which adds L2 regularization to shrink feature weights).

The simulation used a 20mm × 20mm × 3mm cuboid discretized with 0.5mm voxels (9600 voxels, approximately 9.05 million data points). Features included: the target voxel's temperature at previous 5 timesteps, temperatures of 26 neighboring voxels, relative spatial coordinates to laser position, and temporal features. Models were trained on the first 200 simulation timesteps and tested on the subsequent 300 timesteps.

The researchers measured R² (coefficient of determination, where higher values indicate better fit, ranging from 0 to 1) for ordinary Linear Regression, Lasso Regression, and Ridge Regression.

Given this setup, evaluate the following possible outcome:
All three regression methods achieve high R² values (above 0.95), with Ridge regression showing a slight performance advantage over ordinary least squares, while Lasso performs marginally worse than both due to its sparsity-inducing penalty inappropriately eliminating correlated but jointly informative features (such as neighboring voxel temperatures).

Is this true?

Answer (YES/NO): NO